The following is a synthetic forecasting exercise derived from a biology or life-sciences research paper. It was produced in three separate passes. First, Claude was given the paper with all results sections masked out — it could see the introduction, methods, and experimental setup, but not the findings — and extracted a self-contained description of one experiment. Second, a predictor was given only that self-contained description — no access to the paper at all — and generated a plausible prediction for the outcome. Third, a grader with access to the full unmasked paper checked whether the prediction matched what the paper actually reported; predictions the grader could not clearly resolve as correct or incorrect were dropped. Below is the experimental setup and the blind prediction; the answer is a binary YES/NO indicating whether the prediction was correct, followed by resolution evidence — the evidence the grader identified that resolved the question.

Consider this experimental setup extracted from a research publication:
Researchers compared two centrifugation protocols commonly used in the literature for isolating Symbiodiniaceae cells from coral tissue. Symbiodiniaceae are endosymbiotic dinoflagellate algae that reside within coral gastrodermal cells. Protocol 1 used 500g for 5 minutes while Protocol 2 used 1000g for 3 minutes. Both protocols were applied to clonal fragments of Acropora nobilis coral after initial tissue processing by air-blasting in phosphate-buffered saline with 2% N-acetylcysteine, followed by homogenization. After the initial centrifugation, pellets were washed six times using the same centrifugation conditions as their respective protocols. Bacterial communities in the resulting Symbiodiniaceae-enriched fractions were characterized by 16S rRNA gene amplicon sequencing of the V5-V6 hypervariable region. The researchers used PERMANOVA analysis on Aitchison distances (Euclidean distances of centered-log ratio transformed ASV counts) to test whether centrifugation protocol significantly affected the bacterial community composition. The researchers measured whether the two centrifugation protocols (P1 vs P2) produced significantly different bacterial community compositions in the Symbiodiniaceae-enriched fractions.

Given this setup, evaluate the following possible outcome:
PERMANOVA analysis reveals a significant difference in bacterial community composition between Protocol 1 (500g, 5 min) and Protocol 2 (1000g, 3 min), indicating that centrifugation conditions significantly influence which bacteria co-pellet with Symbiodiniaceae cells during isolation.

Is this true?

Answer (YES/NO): NO